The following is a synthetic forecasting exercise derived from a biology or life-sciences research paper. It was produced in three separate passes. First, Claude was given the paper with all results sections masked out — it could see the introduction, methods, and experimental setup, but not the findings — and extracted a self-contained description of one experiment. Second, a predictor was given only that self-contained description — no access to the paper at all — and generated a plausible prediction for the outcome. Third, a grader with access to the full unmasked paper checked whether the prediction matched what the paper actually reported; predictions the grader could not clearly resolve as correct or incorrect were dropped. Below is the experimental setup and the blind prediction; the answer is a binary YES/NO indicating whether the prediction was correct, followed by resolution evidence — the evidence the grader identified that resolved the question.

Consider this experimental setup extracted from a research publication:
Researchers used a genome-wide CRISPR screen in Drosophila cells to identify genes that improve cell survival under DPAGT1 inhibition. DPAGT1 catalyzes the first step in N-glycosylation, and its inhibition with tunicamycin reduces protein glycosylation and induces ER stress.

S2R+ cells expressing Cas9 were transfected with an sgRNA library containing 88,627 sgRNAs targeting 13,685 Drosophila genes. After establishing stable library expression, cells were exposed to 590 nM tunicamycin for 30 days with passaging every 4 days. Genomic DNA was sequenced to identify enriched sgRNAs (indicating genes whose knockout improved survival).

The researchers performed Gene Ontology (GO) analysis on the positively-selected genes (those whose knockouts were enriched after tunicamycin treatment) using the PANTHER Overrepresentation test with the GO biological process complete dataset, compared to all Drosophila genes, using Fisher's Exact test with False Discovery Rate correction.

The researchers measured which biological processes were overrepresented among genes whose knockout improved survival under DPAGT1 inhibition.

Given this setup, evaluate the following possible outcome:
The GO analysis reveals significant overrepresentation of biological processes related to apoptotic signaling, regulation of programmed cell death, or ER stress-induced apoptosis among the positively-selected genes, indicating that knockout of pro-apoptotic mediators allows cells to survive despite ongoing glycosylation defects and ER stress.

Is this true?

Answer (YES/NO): NO